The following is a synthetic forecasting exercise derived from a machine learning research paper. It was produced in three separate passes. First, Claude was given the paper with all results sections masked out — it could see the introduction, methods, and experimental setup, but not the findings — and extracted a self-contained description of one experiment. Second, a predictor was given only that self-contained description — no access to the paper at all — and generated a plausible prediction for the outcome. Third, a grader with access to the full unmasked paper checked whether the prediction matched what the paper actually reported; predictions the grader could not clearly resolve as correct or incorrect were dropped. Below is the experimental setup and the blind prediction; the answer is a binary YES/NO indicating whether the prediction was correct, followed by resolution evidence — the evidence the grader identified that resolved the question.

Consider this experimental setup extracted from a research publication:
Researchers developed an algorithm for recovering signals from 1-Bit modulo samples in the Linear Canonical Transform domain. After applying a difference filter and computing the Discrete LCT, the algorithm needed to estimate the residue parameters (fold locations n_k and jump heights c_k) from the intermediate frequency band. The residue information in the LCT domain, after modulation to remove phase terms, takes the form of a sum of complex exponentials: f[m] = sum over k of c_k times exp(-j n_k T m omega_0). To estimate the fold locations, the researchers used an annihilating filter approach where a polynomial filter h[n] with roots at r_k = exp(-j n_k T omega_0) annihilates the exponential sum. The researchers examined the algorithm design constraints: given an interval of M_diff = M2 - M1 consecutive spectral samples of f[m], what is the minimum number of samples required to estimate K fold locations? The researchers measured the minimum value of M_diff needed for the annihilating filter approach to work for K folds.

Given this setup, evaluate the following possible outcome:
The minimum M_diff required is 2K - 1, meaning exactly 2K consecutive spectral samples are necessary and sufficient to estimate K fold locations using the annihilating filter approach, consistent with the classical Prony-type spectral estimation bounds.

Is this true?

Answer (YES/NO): NO